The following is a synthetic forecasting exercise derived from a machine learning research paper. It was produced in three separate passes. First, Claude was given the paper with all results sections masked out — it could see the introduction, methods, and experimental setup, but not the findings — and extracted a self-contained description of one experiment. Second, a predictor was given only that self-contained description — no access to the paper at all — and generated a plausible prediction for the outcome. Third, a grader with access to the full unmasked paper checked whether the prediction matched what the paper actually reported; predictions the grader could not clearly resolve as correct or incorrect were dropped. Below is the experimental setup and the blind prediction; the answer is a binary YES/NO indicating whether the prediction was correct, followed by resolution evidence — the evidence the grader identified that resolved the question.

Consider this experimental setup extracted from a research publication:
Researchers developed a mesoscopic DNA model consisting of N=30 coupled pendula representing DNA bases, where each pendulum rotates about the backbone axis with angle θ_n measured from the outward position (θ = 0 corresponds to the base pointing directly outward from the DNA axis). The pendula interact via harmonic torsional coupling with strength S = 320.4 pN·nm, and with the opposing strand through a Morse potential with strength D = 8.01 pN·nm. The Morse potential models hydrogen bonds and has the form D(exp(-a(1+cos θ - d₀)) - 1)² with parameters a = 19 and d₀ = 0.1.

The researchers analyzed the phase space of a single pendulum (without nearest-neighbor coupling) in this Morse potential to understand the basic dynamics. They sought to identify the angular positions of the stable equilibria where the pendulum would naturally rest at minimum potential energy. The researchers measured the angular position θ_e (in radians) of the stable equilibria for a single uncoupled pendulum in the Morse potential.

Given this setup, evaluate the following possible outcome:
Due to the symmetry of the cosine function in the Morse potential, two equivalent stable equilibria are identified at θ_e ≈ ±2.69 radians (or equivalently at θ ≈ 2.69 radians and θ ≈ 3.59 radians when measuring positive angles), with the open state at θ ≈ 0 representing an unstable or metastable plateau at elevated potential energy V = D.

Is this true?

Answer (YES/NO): NO